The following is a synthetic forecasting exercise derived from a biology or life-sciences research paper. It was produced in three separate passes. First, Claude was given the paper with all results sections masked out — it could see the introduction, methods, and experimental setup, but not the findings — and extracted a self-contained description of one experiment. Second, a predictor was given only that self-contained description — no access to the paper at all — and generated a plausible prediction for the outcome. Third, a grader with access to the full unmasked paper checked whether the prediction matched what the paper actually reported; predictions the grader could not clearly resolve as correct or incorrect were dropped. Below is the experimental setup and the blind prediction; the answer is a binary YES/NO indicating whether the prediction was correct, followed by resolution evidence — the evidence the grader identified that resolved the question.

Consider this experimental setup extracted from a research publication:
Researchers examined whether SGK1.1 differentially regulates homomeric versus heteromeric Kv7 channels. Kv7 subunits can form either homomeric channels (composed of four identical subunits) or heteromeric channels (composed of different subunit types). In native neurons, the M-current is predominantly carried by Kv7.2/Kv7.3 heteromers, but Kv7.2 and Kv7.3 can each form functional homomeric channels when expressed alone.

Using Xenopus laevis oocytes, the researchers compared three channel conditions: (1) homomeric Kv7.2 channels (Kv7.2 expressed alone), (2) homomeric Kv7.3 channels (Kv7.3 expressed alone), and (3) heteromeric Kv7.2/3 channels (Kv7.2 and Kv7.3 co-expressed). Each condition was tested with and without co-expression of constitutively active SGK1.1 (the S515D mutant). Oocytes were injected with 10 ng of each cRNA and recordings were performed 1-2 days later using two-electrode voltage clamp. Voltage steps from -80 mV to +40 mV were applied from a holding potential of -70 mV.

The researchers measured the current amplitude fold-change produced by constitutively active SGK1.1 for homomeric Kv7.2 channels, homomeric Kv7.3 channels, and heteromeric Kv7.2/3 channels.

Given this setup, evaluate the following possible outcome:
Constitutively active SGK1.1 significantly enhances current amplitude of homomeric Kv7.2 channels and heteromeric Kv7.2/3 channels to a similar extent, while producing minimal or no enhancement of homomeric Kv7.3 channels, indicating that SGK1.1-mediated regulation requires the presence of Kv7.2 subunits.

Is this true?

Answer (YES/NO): NO